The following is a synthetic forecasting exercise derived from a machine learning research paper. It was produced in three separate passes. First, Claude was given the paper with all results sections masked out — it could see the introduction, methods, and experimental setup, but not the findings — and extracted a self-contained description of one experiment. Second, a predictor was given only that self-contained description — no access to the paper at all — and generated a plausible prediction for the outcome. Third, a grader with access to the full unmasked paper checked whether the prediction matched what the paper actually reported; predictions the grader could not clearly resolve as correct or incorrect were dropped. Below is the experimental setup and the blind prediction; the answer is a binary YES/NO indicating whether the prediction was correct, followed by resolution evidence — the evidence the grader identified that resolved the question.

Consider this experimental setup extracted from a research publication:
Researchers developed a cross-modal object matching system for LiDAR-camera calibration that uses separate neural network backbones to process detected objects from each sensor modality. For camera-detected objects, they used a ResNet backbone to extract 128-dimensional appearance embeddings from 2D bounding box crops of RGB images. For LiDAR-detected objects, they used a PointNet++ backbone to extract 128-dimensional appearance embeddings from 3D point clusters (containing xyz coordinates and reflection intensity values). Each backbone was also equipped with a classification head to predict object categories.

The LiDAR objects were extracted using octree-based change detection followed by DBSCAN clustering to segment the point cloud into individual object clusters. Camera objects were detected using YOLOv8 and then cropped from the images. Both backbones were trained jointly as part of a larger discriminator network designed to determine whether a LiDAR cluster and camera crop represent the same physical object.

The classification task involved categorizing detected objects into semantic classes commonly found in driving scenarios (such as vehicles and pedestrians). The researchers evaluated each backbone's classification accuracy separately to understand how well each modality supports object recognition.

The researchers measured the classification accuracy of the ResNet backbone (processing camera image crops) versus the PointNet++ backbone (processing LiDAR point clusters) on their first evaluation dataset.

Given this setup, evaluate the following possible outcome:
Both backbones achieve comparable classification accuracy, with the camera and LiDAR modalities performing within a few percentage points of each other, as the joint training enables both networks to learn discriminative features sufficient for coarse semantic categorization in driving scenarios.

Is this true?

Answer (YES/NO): YES